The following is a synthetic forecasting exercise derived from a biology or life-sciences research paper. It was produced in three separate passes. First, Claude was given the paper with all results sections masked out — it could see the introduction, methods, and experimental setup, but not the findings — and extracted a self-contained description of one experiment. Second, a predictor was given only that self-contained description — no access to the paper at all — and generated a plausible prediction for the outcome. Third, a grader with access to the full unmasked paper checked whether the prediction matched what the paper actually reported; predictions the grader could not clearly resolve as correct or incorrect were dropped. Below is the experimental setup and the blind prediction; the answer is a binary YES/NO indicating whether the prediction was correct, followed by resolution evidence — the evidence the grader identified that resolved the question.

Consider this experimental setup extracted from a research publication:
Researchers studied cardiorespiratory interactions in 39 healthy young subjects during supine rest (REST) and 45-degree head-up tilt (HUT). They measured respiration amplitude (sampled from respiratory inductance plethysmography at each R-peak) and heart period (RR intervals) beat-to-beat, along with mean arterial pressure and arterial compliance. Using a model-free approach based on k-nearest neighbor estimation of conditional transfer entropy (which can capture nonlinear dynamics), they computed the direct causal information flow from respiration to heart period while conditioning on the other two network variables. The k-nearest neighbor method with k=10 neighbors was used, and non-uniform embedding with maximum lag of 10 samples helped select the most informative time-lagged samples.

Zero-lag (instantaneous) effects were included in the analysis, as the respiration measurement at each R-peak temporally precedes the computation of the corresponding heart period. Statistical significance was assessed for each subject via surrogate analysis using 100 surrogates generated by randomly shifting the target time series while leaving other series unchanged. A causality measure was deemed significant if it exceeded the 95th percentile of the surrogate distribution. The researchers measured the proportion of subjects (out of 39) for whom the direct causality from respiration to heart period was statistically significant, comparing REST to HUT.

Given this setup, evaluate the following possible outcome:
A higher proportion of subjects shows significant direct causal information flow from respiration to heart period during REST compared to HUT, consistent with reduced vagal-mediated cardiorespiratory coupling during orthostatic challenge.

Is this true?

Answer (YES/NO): YES